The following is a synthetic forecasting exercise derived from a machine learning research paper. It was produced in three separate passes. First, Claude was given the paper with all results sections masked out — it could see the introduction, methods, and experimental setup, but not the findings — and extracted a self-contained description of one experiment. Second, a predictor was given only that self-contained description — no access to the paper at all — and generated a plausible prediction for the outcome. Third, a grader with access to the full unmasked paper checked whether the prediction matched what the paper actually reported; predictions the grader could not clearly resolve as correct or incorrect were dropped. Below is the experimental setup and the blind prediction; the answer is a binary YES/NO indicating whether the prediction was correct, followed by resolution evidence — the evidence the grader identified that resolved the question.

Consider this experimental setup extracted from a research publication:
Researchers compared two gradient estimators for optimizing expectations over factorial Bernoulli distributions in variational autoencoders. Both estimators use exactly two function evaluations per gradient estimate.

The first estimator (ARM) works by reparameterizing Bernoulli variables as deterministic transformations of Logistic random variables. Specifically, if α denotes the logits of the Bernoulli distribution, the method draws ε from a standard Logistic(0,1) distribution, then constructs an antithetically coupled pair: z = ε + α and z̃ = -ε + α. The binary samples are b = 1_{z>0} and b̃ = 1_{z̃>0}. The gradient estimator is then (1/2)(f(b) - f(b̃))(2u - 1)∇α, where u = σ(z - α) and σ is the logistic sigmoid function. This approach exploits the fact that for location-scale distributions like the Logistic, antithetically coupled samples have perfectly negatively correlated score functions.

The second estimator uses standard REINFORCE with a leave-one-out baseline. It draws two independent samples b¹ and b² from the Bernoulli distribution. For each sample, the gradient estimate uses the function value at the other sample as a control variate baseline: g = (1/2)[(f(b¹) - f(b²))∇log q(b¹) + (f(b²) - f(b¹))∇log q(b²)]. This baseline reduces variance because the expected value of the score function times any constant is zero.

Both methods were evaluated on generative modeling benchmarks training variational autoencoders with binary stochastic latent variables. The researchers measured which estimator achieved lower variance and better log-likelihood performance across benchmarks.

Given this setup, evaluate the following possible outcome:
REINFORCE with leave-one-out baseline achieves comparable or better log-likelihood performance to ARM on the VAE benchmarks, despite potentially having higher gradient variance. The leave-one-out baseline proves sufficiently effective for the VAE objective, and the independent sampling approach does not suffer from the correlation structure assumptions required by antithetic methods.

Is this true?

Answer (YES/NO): YES